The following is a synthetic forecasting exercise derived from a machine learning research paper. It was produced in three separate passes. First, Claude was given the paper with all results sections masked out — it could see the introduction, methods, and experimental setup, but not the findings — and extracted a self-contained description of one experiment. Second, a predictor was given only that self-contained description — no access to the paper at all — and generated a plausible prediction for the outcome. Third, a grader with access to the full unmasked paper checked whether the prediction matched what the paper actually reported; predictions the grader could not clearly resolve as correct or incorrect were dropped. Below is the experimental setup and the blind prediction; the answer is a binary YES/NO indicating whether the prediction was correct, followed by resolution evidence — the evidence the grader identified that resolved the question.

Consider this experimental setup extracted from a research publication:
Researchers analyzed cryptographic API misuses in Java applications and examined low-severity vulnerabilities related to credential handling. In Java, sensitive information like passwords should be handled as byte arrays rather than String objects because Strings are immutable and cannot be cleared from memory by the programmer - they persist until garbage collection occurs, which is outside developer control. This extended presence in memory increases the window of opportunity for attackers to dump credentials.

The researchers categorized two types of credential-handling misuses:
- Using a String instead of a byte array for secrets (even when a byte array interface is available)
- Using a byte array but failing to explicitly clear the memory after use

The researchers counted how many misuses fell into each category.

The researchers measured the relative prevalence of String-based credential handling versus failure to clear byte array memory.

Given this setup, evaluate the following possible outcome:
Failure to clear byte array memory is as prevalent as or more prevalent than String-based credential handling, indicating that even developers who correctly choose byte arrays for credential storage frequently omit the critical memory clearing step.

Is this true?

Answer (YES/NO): NO